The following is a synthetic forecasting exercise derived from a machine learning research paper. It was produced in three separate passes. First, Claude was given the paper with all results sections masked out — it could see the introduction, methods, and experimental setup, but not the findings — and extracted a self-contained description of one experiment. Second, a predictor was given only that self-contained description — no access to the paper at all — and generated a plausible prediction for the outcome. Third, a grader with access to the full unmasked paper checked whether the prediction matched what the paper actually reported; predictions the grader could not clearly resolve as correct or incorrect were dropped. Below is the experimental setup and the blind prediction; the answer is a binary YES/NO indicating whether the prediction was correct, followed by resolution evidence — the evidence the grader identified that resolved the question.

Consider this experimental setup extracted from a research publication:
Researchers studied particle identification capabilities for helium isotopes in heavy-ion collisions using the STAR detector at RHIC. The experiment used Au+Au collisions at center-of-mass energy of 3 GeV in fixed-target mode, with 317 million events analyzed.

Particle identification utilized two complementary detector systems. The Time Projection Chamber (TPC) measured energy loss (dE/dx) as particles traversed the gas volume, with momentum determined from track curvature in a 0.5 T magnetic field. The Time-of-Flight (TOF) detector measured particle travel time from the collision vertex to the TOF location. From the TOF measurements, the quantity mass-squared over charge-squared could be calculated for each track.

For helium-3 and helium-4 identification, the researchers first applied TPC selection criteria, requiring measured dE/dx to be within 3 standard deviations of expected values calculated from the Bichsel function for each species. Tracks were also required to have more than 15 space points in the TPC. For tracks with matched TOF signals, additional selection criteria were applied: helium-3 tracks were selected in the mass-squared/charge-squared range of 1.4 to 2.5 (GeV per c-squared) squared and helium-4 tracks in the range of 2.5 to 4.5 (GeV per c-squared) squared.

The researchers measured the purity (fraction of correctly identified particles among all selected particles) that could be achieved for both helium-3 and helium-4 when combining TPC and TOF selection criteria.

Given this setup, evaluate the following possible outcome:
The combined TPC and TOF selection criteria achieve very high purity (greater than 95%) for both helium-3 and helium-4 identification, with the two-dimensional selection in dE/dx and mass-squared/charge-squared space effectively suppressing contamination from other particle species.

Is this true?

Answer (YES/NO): NO